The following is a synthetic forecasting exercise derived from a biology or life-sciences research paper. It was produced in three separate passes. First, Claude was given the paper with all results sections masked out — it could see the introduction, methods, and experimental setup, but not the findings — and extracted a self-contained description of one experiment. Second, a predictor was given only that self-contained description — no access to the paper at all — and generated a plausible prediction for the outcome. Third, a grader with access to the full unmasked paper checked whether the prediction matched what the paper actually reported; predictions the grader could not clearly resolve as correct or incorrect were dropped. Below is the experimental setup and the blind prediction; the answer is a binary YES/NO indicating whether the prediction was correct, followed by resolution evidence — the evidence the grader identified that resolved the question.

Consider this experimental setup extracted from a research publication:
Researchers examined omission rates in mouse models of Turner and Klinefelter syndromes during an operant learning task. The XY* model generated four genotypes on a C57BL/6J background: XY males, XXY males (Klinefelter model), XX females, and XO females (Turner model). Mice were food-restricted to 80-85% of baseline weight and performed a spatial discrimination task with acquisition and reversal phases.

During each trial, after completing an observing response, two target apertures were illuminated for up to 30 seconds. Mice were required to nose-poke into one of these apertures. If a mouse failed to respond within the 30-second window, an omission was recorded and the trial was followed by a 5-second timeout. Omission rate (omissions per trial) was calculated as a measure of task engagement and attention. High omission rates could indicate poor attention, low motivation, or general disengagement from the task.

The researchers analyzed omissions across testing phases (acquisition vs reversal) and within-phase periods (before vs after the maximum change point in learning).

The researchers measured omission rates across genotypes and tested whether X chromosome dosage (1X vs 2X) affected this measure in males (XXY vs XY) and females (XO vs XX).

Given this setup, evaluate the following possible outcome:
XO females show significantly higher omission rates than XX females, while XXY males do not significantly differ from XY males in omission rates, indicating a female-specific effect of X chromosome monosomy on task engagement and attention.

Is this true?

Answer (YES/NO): NO